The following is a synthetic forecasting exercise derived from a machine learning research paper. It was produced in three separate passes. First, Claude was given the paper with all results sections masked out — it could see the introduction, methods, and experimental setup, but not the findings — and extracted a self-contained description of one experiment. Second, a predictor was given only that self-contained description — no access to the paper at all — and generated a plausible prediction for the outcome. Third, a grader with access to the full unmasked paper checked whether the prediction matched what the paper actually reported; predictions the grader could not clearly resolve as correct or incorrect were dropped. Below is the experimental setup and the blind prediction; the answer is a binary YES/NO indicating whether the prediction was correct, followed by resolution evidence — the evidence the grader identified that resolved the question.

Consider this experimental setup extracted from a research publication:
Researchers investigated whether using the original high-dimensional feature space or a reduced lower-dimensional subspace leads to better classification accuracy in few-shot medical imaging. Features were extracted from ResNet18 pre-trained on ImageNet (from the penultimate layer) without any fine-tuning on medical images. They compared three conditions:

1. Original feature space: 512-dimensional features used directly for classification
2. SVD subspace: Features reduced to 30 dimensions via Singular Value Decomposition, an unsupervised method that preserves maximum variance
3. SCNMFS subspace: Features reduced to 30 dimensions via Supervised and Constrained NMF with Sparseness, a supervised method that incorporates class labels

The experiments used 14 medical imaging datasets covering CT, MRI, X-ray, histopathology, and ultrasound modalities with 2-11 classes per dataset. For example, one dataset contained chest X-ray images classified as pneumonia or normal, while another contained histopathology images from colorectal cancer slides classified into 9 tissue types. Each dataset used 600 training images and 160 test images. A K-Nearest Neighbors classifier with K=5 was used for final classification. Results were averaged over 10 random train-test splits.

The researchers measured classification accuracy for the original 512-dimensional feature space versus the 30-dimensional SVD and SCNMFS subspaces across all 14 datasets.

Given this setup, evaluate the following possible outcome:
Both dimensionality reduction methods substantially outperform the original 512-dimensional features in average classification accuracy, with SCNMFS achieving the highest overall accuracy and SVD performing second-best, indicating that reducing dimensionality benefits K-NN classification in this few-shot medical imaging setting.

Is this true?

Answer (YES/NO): YES